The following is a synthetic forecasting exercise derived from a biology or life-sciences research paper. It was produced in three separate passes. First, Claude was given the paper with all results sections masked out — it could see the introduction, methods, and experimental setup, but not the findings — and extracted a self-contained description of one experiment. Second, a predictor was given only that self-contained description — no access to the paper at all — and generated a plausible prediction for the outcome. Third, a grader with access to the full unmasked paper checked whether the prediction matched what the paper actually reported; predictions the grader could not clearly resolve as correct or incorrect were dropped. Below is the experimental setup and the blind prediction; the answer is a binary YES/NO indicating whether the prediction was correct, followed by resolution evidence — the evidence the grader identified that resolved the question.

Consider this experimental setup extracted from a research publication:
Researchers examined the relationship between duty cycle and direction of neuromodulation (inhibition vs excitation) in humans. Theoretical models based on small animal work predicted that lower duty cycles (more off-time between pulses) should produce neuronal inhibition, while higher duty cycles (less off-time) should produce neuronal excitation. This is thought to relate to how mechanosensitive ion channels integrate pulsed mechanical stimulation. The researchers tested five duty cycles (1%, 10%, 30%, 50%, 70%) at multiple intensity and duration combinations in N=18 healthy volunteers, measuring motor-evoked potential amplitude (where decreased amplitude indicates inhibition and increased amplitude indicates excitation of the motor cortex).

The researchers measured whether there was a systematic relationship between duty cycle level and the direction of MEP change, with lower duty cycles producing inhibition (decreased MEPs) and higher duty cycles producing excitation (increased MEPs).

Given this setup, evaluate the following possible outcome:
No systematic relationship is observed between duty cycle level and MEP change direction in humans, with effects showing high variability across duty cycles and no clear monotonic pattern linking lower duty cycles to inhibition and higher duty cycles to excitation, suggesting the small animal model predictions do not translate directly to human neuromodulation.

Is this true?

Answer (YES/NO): YES